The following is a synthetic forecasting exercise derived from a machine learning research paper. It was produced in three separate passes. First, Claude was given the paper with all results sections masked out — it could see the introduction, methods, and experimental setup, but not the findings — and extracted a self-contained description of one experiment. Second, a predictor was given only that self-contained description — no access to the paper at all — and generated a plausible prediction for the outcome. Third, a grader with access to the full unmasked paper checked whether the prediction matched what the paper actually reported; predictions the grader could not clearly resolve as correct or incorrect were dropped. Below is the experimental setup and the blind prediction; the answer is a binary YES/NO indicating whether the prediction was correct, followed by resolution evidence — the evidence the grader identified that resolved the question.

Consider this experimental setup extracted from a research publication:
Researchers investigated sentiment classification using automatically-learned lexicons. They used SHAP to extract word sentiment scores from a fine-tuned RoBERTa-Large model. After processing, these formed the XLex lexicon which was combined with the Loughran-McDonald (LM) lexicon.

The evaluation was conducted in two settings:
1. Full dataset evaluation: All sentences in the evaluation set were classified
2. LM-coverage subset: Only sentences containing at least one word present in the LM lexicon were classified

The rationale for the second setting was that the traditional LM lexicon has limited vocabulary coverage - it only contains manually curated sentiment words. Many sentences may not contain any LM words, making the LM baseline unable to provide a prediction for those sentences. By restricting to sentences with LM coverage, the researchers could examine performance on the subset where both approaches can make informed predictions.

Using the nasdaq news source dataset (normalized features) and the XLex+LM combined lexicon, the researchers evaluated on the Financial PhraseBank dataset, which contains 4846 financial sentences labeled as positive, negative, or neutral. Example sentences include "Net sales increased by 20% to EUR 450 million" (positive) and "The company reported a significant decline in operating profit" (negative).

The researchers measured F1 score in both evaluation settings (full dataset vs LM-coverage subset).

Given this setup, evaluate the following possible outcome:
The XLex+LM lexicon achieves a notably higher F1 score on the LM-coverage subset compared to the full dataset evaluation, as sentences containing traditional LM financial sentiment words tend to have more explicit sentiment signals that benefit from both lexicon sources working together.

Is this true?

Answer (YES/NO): NO